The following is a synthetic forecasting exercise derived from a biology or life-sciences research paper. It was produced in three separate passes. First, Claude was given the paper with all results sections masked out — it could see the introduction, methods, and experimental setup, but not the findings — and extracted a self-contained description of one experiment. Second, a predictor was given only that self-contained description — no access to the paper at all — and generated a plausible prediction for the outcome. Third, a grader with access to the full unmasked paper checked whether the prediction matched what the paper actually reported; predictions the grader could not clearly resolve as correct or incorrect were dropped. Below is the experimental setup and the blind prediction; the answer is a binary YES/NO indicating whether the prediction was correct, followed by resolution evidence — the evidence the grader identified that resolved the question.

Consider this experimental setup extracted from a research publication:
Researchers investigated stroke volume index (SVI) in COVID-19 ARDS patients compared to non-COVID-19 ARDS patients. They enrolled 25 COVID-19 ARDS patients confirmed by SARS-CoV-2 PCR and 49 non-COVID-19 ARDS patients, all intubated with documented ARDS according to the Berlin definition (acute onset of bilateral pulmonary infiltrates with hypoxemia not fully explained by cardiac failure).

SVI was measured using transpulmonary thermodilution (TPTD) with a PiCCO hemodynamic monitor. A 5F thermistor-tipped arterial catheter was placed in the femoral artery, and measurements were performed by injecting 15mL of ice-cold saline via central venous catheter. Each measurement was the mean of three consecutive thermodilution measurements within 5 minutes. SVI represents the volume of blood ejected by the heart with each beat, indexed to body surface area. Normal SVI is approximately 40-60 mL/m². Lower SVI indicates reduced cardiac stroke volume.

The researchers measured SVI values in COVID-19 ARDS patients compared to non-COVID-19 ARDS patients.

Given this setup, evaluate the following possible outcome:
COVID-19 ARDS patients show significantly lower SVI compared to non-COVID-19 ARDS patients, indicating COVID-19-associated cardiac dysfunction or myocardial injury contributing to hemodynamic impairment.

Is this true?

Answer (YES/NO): NO